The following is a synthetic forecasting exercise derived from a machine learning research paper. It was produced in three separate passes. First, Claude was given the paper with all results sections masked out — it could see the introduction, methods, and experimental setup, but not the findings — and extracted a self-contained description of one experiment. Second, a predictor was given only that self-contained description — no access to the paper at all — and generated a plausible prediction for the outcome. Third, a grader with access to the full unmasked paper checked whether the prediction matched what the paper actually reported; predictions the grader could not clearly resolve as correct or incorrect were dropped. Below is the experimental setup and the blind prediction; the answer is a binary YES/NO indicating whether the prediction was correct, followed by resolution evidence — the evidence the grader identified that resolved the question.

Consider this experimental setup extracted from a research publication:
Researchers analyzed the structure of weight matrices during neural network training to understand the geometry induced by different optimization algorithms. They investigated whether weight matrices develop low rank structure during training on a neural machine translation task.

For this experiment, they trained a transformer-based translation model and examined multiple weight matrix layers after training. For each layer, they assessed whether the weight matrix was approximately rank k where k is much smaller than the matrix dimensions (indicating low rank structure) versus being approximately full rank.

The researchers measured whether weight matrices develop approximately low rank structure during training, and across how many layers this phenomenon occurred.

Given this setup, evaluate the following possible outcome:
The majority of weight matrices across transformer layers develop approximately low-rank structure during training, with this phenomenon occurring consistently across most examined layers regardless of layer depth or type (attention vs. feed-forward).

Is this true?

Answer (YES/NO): NO